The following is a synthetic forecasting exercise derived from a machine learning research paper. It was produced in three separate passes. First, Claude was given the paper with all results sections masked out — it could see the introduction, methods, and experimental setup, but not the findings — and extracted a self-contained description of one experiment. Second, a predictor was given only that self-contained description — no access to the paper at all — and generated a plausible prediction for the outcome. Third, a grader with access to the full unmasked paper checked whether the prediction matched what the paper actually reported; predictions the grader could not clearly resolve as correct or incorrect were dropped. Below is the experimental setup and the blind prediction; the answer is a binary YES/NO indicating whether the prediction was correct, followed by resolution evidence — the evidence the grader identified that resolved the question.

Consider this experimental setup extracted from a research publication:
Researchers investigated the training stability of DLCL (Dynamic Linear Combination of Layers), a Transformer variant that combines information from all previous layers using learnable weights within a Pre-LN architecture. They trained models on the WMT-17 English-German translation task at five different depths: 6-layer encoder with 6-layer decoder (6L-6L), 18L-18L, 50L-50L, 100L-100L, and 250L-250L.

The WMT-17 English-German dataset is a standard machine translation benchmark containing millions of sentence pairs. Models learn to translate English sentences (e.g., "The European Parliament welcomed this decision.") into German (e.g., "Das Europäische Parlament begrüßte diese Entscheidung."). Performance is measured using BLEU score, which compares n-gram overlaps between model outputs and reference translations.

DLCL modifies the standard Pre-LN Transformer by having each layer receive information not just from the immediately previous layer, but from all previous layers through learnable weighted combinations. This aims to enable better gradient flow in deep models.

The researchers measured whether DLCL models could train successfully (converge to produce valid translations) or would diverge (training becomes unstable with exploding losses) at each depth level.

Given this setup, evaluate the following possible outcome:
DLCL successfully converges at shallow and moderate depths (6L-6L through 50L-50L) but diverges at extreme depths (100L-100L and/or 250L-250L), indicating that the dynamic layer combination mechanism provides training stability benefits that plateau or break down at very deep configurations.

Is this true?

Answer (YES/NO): NO